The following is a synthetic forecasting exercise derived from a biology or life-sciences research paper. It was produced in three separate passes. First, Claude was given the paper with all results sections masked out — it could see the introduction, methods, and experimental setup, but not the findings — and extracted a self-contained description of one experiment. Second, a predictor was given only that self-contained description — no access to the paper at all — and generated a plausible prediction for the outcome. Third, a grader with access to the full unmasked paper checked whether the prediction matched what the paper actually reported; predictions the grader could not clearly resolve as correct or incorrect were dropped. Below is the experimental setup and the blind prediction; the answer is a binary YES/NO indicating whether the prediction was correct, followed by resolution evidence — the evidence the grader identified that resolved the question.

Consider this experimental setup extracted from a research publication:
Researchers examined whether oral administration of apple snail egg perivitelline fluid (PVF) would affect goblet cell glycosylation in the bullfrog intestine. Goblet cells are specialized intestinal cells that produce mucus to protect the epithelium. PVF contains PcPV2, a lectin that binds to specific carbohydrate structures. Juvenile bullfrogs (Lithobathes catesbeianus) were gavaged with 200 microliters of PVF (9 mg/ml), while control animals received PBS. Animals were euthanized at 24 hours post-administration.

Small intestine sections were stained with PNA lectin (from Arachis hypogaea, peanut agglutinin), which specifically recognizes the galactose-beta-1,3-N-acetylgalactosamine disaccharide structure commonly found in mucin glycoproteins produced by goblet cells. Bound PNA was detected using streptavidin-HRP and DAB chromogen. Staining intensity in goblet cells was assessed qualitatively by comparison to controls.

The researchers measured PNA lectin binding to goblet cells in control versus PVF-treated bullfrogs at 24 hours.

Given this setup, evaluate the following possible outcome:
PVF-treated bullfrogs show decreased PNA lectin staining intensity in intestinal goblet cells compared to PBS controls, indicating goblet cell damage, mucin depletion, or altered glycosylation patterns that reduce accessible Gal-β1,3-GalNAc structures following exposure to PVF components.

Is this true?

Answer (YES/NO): NO